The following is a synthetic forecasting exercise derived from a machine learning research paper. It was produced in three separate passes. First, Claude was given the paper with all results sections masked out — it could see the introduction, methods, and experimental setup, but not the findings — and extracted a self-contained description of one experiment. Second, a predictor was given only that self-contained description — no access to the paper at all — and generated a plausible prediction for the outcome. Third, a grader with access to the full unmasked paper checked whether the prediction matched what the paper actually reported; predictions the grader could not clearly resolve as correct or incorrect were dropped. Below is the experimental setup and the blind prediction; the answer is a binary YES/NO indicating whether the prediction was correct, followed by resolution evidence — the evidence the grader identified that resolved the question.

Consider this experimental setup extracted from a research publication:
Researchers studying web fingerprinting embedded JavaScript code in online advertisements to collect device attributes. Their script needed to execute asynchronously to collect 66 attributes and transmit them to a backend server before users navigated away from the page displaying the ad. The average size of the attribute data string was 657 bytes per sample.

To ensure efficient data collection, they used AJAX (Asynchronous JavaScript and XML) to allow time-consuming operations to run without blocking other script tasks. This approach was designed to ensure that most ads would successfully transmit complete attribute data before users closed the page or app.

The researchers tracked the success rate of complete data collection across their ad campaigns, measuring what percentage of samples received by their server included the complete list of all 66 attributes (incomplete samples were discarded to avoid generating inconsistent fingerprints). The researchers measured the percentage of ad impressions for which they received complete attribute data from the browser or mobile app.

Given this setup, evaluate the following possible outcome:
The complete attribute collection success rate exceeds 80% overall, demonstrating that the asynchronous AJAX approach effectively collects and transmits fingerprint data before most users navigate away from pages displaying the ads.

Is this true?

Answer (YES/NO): YES